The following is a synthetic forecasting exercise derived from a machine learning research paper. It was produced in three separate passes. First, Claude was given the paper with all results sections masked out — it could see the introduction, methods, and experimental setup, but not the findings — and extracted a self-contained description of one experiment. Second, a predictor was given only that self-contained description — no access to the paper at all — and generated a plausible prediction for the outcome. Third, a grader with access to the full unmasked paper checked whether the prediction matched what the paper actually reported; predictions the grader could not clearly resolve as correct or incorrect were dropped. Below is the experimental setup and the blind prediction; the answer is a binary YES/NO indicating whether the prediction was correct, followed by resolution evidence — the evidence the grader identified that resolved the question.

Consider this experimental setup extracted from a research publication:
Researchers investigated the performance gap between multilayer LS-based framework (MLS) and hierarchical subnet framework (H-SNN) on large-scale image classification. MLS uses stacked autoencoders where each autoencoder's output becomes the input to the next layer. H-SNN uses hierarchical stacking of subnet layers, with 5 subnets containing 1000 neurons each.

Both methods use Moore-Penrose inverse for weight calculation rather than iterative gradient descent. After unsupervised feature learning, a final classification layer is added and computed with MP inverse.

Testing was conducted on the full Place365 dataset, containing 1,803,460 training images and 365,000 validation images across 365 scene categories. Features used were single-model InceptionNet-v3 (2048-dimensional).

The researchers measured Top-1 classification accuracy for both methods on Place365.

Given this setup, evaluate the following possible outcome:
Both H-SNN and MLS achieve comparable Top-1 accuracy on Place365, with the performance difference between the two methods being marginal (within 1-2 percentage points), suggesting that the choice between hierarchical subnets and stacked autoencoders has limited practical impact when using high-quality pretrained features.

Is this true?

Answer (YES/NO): YES